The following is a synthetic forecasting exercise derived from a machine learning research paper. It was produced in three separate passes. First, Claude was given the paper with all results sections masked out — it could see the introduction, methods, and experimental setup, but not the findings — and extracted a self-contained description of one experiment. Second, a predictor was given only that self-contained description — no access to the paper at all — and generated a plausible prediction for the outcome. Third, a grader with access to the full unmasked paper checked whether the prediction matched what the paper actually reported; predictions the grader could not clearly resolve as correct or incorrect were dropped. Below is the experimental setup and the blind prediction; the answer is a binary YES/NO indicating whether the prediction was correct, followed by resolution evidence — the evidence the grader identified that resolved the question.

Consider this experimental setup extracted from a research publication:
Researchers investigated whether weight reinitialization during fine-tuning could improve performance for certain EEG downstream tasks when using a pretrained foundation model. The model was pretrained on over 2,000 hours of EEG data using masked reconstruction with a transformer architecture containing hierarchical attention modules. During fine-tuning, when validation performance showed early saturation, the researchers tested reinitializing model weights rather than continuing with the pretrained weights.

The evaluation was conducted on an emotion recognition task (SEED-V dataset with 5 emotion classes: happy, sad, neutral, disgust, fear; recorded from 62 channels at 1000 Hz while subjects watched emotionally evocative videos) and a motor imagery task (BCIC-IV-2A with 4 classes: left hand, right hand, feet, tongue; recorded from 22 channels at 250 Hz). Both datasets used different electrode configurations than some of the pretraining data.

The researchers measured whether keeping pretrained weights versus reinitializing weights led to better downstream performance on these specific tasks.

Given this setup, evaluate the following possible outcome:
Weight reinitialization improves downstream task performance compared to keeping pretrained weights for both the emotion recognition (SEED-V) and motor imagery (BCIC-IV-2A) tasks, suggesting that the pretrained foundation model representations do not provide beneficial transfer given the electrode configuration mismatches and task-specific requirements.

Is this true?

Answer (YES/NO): YES